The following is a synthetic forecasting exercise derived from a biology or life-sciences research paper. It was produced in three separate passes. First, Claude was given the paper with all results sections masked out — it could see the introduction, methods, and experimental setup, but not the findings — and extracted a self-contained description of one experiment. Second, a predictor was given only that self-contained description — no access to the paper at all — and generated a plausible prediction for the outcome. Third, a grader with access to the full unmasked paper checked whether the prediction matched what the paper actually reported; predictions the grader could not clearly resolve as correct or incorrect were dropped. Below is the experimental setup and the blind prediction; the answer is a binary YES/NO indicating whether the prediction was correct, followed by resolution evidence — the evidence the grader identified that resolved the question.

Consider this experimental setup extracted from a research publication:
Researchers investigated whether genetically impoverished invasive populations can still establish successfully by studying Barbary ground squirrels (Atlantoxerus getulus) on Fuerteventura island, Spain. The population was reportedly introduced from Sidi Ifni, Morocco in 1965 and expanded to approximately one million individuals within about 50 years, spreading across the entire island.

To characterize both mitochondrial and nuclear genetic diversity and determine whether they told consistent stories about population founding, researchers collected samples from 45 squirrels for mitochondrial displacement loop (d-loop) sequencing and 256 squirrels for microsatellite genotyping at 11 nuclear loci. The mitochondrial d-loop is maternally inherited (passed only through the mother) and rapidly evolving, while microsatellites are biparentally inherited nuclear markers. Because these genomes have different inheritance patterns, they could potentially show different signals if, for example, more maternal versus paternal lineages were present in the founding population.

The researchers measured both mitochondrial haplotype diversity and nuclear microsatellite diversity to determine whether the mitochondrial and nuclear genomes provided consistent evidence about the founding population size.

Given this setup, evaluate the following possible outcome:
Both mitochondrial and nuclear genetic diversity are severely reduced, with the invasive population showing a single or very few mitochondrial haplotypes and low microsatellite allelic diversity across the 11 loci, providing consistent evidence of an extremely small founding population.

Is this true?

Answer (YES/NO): YES